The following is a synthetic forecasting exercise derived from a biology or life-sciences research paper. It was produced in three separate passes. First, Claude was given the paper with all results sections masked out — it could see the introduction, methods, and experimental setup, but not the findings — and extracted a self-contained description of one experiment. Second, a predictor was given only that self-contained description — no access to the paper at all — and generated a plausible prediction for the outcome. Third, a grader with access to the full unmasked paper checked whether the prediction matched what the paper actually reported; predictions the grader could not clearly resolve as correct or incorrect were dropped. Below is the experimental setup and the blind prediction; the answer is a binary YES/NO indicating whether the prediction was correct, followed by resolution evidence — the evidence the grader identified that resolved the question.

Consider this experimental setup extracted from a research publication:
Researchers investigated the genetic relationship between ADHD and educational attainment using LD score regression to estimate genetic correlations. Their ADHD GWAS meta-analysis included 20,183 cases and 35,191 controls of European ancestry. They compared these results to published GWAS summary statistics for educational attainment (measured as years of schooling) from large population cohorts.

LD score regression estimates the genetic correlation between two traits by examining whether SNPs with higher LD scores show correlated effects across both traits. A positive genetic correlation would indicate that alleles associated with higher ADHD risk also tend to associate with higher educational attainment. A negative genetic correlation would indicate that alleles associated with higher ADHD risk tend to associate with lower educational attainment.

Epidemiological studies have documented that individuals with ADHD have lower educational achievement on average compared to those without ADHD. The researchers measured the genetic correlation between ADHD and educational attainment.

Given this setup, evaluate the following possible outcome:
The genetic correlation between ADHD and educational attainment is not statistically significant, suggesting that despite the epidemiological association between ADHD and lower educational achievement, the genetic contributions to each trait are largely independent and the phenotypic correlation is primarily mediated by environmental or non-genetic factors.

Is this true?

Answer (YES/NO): NO